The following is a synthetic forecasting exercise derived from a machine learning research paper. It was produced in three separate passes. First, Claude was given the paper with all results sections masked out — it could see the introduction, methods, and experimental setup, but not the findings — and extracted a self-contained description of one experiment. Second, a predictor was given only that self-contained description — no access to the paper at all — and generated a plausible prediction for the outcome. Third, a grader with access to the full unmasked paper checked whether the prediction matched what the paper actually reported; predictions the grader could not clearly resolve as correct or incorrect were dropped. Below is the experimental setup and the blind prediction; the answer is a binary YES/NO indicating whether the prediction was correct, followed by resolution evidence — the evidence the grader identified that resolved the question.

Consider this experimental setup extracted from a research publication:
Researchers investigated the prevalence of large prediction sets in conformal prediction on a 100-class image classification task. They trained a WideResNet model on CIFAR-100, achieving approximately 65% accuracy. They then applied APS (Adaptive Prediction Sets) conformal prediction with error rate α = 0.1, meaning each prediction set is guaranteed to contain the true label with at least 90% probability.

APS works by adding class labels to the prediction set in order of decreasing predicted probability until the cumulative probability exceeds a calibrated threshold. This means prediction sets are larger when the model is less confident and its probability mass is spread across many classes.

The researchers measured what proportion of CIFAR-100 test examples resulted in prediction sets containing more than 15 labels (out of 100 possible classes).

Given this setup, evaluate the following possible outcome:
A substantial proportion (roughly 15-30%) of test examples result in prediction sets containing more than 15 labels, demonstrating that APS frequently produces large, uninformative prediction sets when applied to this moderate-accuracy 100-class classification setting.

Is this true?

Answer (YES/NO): YES